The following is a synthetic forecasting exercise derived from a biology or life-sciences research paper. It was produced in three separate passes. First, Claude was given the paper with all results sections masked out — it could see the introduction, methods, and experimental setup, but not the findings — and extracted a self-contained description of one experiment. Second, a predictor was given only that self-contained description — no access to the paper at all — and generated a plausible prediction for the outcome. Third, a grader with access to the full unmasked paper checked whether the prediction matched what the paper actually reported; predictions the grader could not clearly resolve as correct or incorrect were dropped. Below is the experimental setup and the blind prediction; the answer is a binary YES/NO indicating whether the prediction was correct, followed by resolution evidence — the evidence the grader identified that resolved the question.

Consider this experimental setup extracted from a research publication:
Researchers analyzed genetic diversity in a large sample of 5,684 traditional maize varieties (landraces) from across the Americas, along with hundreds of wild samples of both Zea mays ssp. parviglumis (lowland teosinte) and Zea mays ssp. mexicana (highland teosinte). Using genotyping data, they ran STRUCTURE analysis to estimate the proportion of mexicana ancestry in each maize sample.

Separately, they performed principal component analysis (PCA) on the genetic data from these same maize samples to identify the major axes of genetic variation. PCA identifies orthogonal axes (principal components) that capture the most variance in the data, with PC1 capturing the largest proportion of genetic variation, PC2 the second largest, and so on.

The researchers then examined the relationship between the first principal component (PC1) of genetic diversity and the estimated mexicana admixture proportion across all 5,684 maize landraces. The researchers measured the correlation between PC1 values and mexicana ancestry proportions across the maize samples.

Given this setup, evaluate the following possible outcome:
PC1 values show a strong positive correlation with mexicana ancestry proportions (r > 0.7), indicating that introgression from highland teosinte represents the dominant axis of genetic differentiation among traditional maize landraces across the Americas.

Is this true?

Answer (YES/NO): YES